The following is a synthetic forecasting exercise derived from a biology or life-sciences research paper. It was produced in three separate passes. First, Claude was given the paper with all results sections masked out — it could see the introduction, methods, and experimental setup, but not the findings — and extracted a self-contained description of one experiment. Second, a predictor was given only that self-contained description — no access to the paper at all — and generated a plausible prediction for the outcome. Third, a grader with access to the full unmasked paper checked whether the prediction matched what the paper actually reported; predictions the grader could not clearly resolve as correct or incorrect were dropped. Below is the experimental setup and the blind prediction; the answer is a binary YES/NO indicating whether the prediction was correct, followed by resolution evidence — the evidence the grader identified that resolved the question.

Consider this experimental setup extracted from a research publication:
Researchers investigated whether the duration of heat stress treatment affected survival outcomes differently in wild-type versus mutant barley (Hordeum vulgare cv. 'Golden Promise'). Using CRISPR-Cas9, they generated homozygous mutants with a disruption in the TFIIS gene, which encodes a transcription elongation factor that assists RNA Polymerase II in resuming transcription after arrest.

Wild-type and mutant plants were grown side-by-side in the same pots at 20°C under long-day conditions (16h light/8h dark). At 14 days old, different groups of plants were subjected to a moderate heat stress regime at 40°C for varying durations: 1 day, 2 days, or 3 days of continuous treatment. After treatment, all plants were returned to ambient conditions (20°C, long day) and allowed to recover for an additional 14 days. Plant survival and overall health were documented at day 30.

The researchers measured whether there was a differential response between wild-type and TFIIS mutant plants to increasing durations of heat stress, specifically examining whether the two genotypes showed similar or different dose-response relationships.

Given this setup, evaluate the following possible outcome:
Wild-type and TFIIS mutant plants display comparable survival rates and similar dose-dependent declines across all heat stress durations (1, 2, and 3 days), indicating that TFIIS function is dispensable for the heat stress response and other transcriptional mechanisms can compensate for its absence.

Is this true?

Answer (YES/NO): NO